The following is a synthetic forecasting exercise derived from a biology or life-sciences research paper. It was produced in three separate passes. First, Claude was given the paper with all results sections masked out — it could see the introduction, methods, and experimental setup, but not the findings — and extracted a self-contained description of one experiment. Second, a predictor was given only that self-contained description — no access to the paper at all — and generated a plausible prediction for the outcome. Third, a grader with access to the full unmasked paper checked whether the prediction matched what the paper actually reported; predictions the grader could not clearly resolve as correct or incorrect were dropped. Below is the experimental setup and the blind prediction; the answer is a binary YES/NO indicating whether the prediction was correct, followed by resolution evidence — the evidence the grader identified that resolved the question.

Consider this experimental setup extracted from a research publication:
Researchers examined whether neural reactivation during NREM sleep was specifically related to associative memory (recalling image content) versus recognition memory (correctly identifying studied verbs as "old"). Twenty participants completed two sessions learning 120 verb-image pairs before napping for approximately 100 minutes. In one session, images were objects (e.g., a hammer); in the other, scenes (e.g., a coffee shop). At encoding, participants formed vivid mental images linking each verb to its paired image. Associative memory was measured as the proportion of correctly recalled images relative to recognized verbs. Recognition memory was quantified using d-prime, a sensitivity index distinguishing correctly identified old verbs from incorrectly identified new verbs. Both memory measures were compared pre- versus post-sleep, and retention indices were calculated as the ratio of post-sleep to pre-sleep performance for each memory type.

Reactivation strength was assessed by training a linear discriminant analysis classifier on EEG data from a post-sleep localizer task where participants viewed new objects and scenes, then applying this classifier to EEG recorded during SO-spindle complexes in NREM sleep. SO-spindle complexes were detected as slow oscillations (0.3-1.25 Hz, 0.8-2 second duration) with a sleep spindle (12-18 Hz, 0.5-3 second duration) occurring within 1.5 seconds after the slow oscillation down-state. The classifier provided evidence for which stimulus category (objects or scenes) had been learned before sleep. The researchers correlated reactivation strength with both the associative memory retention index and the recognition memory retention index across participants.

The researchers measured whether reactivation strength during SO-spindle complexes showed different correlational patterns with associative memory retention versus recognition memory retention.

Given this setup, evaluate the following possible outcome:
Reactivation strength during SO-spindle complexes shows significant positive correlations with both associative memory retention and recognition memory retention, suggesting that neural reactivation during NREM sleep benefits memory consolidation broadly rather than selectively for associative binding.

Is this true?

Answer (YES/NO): NO